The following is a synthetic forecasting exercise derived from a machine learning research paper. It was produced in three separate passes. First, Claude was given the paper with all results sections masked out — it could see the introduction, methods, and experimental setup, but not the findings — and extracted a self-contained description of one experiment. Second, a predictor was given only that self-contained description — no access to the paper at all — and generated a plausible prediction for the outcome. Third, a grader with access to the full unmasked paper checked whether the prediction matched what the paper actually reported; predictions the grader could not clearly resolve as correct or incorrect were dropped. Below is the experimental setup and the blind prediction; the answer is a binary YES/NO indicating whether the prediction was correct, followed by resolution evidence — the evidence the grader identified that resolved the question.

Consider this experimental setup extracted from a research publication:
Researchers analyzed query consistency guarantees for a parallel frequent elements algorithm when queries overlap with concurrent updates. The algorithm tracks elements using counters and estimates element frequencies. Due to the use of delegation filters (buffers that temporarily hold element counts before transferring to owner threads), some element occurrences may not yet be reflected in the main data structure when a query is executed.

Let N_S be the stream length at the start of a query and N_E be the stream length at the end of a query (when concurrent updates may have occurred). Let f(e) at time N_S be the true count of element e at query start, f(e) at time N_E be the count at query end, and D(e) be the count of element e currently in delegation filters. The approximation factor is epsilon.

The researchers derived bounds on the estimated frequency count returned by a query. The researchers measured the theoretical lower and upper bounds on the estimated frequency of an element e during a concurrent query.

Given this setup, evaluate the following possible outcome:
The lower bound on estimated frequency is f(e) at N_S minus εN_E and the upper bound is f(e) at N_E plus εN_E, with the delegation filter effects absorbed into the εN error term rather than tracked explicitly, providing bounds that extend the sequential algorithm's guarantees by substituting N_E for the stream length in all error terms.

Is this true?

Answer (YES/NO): NO